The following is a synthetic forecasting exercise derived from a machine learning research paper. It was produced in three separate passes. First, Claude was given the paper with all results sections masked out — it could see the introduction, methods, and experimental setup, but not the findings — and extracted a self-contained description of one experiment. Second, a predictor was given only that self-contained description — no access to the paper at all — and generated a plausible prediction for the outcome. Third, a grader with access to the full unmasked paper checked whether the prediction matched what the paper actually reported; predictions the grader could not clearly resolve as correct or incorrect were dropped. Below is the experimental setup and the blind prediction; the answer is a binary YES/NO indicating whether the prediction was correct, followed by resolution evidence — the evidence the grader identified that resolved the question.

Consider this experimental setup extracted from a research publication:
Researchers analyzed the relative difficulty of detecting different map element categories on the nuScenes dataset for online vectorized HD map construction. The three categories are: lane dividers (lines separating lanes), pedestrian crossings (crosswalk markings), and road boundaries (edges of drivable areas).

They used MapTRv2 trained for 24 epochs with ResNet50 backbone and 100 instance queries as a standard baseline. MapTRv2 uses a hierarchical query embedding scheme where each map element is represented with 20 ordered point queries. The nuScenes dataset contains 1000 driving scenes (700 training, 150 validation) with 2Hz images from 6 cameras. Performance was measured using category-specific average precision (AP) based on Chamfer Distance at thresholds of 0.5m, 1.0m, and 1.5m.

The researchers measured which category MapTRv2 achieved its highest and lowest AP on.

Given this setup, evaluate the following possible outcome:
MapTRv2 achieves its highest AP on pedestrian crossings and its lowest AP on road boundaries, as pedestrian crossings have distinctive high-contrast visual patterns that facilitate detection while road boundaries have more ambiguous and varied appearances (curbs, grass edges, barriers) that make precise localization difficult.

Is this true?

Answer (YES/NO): NO